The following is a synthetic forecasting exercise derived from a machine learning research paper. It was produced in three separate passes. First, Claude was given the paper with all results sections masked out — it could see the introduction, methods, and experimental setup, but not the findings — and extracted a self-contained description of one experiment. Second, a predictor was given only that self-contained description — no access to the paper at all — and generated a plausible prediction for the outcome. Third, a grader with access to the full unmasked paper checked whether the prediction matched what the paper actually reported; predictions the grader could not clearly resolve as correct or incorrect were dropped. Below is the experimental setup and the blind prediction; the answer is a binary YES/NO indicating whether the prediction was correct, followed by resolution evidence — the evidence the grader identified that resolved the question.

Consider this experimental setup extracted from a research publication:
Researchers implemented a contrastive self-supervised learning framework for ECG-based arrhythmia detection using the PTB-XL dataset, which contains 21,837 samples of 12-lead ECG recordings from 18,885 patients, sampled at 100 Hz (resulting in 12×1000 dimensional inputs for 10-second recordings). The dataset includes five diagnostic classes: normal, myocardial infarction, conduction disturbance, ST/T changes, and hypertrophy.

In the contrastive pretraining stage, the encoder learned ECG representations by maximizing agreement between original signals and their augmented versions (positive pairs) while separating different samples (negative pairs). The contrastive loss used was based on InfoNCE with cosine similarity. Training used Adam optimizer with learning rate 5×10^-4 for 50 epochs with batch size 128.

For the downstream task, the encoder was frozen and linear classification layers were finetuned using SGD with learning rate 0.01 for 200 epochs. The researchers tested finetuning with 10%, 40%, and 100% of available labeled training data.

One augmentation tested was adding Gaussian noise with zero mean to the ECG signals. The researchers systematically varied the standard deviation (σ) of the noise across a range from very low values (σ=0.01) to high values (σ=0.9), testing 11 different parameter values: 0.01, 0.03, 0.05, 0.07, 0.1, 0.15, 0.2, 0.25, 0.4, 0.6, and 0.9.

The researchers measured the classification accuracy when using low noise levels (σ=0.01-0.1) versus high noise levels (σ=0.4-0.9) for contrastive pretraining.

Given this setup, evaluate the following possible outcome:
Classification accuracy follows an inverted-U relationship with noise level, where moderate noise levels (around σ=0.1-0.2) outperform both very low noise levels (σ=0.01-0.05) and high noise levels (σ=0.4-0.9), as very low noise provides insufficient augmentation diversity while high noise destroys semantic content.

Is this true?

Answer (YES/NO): YES